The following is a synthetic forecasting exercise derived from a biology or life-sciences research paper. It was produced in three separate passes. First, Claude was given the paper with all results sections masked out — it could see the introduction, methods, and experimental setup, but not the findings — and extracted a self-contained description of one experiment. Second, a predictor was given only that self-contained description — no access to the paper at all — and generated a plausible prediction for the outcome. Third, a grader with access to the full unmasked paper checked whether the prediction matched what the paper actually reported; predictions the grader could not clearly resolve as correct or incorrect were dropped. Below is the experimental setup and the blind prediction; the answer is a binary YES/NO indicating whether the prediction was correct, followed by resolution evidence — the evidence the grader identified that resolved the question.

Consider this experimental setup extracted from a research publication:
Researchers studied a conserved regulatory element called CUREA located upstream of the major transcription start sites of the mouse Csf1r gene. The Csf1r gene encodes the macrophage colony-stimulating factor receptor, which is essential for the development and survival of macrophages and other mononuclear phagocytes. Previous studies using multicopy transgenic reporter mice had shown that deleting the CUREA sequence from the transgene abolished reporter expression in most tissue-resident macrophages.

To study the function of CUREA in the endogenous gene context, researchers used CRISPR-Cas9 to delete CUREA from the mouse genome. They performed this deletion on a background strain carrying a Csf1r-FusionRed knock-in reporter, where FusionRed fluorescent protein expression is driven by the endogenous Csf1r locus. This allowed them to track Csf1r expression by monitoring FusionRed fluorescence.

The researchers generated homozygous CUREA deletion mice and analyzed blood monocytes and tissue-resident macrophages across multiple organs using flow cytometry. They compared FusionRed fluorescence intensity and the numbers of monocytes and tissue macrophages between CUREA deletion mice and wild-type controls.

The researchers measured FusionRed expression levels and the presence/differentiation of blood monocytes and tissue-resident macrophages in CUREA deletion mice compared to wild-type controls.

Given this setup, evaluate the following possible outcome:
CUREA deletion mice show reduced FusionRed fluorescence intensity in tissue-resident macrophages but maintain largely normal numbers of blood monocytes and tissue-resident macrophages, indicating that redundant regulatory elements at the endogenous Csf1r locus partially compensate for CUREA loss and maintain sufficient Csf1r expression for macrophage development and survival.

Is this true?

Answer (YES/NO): NO